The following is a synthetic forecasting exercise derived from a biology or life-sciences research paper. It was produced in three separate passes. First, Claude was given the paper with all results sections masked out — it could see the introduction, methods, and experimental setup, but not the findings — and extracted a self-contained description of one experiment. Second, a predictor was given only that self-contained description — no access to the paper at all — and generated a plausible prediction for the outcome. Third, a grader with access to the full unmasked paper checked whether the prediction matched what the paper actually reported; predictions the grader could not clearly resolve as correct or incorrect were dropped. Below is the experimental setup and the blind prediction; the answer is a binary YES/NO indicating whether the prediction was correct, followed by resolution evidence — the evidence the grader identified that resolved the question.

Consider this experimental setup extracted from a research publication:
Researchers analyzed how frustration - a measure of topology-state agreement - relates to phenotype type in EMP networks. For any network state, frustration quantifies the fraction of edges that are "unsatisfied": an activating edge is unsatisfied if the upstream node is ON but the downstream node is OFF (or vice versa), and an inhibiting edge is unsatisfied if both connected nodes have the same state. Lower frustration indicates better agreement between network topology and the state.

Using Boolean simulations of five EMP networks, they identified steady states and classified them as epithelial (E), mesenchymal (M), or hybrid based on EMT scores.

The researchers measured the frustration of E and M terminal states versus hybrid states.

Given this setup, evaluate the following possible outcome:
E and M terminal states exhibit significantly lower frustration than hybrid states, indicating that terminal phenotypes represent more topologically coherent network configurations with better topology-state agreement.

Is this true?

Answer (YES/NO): YES